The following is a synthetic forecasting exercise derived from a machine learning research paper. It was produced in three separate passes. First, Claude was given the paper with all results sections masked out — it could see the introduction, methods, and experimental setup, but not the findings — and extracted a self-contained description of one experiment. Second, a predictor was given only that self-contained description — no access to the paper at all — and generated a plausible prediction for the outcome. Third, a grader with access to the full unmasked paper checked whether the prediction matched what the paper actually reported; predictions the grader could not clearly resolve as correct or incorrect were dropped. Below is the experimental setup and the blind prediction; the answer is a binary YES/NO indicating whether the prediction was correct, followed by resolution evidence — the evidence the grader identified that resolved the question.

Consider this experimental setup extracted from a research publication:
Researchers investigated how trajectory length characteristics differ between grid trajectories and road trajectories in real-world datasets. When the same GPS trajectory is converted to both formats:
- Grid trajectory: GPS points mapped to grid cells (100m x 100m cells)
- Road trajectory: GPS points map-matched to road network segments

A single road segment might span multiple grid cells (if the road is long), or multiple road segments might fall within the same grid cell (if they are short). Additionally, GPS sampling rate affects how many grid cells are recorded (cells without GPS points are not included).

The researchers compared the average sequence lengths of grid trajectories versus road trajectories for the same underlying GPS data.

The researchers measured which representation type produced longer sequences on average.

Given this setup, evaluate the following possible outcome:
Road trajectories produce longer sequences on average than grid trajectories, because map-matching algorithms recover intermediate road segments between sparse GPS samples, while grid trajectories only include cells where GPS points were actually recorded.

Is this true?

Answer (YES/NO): YES